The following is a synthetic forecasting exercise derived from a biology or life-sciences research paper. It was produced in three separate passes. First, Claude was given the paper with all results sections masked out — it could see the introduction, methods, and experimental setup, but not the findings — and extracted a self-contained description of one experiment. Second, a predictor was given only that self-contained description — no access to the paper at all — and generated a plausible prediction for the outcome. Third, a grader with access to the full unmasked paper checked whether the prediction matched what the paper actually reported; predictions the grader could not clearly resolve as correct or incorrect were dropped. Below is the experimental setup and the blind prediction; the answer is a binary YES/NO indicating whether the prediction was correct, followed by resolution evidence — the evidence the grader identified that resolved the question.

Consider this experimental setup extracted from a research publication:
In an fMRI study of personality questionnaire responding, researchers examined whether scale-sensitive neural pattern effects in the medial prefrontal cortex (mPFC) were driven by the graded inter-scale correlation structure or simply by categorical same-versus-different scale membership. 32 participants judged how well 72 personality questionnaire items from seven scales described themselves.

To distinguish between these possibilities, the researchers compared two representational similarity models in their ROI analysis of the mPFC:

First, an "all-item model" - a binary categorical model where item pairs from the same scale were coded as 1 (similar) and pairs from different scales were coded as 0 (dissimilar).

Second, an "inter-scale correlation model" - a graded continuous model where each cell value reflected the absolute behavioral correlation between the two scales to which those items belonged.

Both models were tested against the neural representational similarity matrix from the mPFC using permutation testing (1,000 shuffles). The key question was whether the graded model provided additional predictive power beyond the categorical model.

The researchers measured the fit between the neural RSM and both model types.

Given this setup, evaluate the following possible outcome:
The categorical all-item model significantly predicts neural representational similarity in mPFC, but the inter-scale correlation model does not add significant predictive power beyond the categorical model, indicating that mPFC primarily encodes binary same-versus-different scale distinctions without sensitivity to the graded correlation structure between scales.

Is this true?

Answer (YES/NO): NO